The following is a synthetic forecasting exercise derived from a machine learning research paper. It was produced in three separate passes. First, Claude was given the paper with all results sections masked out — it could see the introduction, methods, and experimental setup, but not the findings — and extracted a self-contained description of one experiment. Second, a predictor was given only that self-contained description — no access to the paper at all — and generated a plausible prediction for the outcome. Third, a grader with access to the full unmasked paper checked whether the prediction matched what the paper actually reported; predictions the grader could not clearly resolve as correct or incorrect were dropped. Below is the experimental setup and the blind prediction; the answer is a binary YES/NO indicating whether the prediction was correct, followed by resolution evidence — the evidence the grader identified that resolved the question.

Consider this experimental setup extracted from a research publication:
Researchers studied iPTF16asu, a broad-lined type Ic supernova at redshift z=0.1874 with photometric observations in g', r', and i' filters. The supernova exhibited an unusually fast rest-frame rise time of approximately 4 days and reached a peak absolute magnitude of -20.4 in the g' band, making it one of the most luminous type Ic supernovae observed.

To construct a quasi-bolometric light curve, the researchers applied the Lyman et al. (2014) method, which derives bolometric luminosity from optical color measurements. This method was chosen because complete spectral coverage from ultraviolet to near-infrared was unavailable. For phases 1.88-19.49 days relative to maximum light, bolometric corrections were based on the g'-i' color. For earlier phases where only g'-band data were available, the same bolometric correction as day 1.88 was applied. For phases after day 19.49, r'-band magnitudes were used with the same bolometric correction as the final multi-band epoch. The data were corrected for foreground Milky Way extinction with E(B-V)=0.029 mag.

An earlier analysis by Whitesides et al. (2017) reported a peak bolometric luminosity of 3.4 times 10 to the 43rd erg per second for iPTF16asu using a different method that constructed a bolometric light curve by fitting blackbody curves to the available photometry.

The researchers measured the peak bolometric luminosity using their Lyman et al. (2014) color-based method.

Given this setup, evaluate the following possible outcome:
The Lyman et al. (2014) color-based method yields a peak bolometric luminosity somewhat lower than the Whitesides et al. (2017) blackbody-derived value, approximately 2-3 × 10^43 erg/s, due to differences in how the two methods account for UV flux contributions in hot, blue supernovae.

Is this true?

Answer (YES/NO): NO